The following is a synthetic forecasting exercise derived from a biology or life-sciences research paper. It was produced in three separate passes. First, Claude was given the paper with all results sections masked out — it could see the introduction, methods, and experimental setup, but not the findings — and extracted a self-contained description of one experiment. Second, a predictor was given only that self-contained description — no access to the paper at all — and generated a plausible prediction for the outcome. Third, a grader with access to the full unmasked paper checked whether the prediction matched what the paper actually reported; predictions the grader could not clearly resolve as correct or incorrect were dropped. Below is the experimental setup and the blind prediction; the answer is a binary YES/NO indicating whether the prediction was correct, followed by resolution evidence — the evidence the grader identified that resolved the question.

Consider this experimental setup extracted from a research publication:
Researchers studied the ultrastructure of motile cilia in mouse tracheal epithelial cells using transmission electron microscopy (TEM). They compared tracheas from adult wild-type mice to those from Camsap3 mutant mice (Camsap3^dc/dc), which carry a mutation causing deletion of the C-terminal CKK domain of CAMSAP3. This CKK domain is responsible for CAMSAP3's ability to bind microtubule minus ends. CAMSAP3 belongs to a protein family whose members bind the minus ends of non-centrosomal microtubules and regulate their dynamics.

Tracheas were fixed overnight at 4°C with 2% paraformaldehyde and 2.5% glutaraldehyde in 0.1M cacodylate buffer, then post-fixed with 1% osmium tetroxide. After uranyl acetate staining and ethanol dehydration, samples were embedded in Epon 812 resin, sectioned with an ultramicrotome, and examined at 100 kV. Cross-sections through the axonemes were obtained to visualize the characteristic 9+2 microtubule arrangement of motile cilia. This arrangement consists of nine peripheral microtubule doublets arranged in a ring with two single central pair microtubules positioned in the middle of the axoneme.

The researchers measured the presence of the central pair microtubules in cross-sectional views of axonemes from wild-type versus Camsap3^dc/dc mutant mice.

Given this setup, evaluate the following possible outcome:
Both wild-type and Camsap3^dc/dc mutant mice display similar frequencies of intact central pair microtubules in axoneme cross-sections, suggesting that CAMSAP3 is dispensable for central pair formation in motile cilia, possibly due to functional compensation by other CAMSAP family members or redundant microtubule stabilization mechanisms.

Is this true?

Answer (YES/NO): NO